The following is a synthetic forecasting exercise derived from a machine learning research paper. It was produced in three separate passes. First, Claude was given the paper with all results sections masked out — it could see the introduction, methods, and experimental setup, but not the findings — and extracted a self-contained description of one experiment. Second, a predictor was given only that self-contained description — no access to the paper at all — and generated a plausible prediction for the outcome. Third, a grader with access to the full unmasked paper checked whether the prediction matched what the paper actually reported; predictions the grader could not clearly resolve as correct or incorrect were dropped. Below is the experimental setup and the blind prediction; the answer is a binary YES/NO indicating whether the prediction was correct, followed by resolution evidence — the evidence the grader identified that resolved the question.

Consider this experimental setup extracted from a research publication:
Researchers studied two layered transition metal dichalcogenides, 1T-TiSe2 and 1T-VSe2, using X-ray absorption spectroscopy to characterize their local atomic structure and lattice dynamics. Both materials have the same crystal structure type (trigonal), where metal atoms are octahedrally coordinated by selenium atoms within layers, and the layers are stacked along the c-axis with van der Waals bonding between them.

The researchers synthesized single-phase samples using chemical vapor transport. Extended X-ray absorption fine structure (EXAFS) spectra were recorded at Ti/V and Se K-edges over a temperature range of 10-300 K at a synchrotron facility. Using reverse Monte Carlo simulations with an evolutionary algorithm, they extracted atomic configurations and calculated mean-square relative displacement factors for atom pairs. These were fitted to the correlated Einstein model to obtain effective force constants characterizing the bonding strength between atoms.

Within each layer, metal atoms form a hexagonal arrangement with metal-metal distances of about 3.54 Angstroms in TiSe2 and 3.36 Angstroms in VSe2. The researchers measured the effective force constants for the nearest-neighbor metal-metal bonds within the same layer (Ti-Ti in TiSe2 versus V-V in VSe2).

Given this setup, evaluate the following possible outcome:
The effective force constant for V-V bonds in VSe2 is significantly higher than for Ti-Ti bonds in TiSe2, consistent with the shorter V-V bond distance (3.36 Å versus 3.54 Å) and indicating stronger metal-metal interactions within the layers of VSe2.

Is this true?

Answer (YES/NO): NO